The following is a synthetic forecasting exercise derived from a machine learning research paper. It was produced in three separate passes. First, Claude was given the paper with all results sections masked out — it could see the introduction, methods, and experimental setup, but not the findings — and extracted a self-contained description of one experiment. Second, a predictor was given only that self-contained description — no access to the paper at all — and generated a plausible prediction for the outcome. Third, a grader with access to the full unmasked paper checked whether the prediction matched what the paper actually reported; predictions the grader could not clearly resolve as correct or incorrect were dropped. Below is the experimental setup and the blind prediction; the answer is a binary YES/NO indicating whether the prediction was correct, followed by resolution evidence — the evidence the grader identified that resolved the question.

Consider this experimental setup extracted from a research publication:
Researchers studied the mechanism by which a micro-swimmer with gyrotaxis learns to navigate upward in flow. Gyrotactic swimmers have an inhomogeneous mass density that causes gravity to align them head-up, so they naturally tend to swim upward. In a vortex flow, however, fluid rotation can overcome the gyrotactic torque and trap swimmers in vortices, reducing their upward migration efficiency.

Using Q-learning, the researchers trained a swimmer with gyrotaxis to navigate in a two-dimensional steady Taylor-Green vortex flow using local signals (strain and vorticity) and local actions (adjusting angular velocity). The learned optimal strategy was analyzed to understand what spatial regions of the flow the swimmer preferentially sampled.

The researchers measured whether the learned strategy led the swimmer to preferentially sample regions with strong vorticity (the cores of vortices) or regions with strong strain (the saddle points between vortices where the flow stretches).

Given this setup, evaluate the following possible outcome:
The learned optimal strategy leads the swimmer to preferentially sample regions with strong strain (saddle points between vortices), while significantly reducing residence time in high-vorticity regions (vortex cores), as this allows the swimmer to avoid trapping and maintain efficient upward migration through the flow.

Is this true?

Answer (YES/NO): NO